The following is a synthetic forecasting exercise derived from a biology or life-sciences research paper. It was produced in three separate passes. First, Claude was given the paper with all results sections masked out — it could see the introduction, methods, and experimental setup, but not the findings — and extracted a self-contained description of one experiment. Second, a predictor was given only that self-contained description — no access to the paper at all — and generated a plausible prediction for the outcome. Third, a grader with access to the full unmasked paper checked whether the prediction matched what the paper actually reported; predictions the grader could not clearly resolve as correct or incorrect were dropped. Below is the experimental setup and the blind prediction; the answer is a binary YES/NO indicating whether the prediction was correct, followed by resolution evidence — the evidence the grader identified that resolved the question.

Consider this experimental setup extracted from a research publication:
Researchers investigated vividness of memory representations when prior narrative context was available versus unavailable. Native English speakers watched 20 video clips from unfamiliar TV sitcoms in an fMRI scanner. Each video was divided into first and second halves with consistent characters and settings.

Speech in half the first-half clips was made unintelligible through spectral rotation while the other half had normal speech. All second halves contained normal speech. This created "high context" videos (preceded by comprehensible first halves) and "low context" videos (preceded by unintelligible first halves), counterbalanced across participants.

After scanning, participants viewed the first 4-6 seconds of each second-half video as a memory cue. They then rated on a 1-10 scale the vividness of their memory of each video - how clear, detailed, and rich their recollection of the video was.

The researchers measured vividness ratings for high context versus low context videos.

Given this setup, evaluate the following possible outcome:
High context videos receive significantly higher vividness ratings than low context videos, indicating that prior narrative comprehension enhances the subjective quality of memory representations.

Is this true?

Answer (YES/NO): YES